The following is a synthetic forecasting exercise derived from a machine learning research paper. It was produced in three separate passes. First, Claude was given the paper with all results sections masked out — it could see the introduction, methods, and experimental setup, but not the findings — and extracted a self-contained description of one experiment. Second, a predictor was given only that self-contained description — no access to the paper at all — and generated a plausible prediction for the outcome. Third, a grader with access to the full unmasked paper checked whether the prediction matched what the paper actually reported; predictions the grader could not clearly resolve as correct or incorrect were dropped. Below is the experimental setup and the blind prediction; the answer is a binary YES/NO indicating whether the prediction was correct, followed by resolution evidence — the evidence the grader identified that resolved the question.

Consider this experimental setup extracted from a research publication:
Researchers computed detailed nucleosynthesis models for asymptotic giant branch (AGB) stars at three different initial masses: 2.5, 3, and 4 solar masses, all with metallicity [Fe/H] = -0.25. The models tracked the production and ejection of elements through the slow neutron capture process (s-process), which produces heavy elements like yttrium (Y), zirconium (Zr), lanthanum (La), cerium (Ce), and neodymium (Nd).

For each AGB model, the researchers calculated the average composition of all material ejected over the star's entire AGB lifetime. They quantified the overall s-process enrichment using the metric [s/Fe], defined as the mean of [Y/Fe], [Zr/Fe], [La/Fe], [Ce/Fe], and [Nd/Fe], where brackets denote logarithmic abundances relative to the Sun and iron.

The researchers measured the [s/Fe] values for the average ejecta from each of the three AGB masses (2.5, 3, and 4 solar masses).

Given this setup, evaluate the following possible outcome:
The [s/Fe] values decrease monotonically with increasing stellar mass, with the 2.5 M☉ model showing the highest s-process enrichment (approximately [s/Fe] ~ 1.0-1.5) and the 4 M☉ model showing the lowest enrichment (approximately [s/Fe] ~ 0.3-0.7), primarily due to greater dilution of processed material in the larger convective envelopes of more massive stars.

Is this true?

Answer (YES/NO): NO